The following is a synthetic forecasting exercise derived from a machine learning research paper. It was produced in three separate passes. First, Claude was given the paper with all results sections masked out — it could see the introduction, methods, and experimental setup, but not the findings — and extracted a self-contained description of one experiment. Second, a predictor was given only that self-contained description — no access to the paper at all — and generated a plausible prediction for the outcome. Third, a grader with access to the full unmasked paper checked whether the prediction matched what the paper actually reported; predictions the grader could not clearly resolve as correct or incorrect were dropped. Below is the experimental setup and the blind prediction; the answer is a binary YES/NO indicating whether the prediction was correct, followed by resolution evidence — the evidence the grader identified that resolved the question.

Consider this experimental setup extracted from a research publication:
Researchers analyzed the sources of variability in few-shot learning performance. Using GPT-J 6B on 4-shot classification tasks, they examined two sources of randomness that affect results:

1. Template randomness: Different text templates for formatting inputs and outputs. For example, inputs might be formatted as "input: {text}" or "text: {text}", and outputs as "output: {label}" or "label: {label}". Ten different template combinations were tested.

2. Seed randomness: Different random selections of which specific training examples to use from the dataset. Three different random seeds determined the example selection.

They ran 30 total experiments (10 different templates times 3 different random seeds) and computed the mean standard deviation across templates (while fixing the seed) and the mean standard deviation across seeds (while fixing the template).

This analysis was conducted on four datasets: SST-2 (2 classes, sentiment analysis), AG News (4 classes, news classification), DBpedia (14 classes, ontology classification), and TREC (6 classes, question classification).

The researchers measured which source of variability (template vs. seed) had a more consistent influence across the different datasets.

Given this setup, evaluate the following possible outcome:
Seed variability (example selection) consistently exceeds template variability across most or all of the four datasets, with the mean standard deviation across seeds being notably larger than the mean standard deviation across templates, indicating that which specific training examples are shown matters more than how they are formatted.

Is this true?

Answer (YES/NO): NO